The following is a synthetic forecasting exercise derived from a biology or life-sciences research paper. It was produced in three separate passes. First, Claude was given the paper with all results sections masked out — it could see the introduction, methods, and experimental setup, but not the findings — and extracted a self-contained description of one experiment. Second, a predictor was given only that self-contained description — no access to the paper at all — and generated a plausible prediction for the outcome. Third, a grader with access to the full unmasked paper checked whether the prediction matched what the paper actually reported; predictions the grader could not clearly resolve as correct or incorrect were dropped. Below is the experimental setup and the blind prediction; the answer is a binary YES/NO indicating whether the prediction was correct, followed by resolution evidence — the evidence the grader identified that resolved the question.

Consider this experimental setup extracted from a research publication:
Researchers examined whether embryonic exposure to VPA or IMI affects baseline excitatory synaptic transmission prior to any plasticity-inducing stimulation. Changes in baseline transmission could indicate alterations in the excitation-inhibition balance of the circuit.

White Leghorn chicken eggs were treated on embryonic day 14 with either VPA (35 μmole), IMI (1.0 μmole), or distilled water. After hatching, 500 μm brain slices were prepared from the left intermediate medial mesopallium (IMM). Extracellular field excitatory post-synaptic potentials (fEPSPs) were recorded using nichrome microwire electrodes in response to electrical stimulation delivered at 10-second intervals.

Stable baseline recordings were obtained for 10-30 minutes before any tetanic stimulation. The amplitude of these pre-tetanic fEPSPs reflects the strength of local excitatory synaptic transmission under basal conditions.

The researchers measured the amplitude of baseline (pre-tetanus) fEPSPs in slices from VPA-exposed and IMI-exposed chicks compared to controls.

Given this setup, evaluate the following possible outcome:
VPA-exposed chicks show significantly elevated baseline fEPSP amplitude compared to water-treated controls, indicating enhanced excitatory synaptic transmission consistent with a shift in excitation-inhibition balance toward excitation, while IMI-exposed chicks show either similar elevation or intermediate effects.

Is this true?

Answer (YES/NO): YES